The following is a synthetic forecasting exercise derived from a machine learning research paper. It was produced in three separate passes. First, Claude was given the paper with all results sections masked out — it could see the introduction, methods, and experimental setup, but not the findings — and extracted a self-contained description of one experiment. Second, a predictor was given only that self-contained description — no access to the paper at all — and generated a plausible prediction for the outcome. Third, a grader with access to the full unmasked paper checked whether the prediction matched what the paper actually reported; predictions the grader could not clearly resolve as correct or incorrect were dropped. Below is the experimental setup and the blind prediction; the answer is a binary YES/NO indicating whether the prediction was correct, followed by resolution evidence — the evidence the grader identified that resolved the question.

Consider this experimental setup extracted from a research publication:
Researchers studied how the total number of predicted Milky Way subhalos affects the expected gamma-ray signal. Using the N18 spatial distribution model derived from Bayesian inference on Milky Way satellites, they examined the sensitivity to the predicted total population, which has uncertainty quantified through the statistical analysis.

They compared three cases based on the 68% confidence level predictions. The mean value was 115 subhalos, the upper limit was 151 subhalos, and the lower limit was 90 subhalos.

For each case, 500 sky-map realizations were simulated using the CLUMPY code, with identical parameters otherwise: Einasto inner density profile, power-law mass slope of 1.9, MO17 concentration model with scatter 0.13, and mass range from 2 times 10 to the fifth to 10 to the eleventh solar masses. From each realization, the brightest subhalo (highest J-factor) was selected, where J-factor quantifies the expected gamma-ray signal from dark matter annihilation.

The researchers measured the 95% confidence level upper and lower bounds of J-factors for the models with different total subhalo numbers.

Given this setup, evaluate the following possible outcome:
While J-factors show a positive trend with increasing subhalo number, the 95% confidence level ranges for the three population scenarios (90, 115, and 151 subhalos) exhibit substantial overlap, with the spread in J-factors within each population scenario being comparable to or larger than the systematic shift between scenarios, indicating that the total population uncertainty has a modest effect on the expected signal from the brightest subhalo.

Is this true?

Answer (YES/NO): YES